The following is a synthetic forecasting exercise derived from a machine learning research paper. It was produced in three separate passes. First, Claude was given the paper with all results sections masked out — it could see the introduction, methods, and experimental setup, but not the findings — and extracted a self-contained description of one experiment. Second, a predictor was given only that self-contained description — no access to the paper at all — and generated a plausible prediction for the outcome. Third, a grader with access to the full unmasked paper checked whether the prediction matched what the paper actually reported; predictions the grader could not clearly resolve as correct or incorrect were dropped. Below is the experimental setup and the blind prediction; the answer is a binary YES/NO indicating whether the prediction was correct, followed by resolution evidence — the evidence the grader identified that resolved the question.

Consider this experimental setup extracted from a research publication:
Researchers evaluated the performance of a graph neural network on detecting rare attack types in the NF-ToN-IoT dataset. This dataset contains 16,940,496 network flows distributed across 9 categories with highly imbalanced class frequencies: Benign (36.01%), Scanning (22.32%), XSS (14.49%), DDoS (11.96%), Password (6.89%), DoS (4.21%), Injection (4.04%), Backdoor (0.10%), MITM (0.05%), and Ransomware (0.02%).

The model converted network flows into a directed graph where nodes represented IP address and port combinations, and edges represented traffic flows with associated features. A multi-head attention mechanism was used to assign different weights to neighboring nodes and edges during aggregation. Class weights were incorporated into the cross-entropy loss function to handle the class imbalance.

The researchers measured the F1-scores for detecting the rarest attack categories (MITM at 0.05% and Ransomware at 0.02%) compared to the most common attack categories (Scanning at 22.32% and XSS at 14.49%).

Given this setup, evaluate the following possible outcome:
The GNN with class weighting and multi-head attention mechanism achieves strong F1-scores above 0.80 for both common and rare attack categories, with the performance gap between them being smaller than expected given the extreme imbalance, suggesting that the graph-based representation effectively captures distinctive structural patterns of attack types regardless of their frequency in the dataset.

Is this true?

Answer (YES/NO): NO